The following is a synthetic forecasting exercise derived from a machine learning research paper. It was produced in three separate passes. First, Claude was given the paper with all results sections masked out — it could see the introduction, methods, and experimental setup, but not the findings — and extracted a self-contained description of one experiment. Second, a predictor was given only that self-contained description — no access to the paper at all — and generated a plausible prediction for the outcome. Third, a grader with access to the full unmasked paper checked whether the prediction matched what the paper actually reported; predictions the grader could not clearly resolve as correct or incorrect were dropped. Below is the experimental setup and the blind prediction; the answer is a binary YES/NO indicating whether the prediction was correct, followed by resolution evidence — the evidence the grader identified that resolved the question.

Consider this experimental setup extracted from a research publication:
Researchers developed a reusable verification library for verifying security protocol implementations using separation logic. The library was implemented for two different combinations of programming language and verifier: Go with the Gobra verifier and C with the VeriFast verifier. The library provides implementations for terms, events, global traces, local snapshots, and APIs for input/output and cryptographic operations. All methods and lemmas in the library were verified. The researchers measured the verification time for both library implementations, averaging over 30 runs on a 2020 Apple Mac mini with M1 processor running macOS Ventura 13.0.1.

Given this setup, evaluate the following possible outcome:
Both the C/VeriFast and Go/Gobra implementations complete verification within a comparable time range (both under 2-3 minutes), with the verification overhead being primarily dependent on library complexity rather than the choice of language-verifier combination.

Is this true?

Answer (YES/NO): NO